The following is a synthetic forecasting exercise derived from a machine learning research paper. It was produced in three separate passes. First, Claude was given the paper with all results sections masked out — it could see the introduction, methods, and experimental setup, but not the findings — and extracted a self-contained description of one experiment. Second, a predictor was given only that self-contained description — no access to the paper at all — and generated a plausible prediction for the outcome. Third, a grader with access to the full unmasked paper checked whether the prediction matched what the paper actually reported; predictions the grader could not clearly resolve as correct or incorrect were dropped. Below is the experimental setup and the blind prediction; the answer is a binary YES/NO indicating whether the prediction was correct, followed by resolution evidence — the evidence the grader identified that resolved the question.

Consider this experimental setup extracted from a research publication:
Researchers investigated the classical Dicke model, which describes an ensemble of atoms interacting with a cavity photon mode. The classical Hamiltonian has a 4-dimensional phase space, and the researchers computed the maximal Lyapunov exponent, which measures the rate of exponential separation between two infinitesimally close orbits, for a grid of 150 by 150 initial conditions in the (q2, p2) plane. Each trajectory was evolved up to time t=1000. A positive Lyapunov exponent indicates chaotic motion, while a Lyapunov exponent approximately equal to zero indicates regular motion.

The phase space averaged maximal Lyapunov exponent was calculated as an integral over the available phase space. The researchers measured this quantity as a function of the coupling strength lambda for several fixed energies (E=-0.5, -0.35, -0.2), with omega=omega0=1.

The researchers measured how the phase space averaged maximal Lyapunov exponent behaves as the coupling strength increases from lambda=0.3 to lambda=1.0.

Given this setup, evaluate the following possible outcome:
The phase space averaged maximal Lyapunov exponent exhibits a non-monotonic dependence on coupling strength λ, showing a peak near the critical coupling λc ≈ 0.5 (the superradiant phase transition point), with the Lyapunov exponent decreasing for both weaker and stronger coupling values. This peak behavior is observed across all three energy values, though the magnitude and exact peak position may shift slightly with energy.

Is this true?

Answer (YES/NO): NO